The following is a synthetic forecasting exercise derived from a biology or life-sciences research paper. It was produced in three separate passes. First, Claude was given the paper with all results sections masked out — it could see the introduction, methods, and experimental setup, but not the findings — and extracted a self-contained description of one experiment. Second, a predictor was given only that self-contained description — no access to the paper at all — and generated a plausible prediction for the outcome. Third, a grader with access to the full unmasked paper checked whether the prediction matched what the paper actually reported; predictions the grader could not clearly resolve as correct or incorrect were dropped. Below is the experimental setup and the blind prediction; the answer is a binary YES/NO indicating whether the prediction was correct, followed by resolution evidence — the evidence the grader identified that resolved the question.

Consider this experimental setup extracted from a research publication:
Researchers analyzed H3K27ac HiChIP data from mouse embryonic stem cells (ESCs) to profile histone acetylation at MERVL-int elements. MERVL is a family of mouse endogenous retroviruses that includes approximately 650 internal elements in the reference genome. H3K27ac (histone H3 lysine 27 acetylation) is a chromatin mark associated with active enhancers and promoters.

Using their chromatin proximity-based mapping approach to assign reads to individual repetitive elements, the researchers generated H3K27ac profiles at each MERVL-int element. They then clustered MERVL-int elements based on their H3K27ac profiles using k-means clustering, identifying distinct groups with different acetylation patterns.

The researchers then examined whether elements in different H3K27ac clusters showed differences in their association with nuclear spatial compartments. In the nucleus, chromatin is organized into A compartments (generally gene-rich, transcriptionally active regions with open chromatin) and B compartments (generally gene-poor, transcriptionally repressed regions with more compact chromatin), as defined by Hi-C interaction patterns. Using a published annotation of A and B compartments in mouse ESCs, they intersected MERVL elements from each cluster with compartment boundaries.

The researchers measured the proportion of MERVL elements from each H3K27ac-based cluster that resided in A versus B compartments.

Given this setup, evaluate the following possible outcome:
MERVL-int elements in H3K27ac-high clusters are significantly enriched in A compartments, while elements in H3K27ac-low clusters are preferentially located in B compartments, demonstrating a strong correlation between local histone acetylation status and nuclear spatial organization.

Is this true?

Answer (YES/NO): YES